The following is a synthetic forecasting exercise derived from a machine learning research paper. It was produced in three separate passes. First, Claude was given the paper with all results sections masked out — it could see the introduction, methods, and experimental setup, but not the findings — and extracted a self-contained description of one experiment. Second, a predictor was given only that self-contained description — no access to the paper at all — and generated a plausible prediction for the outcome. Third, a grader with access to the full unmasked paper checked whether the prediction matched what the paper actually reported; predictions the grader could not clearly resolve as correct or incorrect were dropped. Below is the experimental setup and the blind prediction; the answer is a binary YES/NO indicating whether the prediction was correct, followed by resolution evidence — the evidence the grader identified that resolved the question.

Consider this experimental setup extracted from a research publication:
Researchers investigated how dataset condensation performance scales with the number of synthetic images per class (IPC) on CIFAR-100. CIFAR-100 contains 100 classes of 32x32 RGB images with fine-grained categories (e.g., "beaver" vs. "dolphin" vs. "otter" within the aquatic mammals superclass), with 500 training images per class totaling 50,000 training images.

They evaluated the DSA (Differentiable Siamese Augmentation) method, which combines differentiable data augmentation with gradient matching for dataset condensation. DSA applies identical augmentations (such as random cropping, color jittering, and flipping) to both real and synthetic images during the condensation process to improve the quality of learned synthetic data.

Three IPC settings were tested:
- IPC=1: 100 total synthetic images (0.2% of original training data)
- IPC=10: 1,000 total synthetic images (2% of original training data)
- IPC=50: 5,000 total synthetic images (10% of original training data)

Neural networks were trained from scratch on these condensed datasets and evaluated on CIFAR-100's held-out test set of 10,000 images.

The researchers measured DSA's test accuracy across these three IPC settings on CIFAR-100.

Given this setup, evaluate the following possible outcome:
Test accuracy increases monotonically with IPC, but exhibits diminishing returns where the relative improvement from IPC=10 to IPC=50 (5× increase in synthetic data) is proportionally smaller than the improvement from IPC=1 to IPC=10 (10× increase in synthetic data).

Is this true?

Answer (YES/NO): YES